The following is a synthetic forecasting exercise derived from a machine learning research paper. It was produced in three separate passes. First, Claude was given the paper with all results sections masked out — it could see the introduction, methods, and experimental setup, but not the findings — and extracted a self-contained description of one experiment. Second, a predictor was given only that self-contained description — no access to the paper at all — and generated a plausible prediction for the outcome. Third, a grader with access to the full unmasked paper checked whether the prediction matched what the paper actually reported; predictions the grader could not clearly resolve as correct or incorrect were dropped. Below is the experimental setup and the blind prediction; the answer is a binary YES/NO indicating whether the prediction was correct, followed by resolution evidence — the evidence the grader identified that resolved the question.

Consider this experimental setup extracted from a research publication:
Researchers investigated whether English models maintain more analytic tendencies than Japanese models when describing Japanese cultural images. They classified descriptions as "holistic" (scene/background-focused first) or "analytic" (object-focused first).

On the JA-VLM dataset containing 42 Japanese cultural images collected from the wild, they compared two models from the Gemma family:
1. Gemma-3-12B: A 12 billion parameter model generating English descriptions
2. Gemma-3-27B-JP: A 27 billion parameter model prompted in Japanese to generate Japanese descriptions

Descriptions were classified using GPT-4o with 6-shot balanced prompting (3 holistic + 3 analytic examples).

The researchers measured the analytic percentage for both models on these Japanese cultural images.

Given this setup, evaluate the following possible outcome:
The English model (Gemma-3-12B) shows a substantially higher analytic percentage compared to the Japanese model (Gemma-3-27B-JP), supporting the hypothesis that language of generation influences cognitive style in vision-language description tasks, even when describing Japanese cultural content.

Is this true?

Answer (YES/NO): YES